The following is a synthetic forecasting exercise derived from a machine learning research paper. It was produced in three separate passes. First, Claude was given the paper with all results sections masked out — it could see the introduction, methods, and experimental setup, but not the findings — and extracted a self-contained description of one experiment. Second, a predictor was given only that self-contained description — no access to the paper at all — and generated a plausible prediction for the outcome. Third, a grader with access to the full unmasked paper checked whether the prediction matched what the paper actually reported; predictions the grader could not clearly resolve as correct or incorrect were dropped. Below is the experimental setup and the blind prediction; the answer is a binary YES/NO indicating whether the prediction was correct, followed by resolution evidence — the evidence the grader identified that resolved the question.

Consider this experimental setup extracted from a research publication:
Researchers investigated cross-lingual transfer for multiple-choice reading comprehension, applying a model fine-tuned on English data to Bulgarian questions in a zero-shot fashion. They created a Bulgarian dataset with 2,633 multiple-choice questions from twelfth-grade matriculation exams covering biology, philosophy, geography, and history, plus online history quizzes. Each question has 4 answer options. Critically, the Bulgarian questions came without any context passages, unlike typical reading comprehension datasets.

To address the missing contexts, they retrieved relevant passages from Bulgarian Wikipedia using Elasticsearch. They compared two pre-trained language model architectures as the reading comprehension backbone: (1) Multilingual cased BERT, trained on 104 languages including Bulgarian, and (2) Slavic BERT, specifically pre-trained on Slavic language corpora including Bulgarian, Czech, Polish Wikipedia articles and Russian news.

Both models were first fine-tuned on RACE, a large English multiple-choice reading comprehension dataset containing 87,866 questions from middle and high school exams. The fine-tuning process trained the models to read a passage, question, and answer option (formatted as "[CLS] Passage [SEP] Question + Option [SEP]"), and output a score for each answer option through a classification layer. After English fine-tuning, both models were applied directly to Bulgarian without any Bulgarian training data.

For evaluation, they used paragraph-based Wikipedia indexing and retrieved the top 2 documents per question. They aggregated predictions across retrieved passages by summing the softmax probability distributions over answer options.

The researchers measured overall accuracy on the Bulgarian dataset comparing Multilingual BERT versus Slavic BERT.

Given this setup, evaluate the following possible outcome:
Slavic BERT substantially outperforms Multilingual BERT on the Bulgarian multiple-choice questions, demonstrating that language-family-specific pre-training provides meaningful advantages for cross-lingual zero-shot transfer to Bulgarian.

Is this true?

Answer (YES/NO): NO